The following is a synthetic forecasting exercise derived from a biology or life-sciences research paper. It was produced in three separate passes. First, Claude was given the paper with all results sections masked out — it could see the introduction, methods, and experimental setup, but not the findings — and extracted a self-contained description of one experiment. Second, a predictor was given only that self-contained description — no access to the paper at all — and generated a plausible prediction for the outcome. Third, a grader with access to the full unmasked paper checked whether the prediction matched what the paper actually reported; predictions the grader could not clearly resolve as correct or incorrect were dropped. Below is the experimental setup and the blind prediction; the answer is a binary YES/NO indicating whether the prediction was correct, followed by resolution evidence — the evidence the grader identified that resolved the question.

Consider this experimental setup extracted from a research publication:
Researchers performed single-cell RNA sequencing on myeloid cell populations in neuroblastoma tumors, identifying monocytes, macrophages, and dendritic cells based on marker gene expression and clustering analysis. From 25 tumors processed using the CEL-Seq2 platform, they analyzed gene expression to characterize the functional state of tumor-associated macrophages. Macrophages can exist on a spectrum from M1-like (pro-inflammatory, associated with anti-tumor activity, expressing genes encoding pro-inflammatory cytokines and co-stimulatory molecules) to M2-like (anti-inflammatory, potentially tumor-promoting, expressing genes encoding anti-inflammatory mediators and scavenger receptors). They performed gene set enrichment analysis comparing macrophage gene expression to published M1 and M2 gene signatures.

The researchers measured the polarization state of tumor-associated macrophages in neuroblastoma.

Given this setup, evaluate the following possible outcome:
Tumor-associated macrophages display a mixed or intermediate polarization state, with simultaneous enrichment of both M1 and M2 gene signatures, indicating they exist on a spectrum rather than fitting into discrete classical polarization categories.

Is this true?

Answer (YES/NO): NO